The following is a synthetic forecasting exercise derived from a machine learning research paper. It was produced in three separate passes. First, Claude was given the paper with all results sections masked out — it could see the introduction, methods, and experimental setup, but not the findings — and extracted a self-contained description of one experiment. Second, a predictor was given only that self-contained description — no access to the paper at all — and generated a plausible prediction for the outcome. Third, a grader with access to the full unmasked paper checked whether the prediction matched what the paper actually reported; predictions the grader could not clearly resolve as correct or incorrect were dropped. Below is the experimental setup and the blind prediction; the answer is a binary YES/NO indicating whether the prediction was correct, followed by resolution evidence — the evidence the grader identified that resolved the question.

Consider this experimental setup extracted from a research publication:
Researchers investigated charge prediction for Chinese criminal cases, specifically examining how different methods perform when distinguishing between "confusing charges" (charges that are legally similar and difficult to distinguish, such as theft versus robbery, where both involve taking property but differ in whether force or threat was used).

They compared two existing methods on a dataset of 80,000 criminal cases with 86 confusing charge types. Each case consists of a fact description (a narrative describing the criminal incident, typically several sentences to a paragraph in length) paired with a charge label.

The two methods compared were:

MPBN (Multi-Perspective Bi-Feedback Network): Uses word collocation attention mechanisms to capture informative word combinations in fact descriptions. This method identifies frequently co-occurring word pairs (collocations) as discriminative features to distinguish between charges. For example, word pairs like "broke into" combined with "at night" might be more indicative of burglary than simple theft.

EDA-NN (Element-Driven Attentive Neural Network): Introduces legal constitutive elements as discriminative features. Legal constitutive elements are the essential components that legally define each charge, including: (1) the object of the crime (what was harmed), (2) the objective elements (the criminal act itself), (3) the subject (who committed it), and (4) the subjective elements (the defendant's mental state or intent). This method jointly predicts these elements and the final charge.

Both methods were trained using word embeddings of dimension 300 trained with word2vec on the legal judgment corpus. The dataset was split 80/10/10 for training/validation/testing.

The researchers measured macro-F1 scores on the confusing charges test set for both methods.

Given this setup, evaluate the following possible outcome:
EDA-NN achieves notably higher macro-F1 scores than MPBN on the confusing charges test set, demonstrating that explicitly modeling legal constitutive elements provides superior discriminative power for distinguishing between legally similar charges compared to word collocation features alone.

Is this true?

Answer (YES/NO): NO